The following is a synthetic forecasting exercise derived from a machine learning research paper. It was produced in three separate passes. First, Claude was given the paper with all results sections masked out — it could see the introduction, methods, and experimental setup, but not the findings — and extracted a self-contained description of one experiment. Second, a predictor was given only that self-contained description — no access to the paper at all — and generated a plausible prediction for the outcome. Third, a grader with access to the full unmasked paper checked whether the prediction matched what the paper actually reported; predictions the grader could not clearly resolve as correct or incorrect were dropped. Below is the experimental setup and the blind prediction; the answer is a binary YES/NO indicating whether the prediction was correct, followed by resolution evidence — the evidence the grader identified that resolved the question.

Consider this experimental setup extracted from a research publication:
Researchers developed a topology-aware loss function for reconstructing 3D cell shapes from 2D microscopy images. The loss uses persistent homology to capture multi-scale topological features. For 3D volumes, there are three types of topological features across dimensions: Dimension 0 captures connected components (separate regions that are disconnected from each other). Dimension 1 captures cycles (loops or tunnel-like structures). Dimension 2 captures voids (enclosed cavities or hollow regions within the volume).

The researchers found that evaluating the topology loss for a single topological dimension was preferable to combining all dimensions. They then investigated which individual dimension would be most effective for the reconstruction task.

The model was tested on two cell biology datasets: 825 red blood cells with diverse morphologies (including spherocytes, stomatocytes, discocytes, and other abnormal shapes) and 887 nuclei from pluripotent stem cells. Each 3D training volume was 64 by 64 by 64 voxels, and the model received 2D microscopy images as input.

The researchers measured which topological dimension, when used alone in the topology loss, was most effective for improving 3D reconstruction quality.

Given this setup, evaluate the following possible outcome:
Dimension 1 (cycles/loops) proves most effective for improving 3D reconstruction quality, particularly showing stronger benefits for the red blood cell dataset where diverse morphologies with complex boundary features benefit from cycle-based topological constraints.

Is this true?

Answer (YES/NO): NO